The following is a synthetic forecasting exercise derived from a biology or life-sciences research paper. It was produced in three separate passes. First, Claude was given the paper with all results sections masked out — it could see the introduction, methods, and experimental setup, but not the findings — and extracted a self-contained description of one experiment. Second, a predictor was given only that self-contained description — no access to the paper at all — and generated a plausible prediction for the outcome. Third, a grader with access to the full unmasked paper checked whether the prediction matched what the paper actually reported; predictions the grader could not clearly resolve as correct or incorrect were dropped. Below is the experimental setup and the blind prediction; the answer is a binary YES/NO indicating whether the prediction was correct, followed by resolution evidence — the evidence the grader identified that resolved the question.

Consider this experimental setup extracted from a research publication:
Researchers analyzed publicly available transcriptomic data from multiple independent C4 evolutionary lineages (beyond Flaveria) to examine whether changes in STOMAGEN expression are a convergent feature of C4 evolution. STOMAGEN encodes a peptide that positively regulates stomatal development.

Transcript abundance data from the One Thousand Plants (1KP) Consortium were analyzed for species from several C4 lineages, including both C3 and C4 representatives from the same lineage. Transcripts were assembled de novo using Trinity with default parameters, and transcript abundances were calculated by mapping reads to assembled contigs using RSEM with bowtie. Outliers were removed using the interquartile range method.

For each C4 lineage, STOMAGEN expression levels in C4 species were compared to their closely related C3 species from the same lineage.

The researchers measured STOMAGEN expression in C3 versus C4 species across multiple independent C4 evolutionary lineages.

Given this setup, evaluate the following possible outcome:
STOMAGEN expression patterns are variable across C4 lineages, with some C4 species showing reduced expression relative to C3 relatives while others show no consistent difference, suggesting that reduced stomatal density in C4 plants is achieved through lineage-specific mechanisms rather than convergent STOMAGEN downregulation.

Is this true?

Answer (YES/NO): NO